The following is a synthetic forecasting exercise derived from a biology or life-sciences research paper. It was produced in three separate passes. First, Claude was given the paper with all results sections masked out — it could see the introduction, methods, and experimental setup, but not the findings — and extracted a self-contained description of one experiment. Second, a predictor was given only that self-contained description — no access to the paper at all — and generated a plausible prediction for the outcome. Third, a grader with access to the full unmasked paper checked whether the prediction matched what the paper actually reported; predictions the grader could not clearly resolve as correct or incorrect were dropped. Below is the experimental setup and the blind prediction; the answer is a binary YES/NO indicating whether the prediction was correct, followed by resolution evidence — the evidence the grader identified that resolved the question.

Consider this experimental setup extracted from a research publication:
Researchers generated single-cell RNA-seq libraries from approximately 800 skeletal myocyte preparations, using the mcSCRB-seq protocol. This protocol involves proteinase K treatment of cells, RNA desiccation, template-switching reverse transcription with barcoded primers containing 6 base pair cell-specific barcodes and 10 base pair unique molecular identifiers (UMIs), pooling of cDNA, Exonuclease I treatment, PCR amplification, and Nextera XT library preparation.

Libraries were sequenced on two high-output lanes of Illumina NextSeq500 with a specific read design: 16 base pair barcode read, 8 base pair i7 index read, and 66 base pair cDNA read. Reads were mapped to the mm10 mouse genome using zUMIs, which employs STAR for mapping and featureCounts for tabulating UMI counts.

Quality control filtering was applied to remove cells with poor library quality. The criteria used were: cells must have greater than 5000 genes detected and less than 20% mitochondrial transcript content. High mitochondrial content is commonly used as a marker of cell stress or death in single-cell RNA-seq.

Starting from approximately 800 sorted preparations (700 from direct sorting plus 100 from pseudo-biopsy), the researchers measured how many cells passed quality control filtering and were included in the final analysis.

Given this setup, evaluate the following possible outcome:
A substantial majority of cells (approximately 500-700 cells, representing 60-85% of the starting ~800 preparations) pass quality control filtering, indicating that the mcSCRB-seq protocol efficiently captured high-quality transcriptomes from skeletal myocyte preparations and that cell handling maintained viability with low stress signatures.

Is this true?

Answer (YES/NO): NO